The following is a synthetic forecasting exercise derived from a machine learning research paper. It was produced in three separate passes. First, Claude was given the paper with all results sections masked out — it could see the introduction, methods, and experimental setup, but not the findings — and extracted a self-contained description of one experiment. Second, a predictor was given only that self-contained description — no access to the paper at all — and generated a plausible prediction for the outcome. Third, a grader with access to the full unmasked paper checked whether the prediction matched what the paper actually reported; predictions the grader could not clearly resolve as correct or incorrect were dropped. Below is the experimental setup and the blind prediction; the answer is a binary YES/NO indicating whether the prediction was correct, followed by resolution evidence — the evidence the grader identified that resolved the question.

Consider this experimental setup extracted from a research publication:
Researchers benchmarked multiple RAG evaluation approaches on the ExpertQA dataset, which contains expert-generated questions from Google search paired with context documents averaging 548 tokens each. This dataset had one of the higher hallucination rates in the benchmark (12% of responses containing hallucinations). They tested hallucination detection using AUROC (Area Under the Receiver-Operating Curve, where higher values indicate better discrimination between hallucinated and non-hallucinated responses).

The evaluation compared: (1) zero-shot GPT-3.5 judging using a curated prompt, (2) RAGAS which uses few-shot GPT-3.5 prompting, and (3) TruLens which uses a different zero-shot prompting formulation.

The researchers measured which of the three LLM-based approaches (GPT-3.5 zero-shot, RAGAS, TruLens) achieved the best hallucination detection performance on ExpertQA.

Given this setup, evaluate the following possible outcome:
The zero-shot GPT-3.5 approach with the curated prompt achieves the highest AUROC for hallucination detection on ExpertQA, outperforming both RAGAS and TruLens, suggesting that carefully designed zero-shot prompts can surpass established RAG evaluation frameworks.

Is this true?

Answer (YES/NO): NO